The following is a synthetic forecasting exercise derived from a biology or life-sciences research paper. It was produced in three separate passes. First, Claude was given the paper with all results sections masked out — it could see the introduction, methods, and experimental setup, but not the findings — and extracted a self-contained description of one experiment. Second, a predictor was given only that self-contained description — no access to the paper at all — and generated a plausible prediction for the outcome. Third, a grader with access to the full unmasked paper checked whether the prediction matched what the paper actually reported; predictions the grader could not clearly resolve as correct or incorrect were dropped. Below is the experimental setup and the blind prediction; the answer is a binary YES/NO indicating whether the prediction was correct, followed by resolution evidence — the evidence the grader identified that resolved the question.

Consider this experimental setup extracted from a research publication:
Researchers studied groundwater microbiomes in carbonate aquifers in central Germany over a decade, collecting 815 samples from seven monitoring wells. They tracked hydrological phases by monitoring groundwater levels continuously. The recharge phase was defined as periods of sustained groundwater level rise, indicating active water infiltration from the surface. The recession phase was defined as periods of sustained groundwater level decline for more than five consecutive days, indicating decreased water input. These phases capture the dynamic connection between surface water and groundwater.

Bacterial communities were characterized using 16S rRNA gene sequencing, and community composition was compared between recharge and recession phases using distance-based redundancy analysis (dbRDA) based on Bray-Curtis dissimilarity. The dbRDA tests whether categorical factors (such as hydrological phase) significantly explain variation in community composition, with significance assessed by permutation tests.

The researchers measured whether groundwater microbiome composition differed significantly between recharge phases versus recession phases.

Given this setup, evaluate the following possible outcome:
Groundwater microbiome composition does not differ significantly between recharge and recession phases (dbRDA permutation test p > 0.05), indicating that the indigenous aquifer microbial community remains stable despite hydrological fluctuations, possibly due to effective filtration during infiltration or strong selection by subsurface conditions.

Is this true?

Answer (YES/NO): NO